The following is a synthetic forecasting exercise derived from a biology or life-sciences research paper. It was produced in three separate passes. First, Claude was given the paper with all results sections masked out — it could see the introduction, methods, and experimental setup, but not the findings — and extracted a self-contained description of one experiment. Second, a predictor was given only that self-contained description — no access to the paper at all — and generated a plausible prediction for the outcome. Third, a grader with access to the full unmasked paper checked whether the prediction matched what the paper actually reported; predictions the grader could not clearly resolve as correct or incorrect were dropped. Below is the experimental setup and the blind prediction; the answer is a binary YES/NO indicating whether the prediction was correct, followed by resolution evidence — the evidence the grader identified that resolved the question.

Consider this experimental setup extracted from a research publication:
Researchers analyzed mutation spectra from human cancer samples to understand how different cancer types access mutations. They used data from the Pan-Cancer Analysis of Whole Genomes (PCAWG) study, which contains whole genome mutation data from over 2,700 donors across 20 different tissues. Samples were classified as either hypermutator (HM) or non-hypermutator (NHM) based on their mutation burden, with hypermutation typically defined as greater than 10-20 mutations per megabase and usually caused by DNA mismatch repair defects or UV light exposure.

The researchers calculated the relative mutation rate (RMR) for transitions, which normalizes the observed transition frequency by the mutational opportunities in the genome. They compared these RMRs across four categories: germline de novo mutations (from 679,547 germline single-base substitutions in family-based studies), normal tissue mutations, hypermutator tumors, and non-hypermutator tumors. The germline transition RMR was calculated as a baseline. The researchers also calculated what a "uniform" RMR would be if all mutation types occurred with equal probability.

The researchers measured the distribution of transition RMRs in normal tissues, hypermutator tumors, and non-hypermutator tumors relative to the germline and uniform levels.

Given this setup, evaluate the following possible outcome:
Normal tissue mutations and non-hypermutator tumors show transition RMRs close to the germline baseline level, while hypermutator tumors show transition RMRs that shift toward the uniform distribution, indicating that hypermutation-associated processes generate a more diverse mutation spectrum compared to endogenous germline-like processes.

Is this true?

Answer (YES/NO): NO